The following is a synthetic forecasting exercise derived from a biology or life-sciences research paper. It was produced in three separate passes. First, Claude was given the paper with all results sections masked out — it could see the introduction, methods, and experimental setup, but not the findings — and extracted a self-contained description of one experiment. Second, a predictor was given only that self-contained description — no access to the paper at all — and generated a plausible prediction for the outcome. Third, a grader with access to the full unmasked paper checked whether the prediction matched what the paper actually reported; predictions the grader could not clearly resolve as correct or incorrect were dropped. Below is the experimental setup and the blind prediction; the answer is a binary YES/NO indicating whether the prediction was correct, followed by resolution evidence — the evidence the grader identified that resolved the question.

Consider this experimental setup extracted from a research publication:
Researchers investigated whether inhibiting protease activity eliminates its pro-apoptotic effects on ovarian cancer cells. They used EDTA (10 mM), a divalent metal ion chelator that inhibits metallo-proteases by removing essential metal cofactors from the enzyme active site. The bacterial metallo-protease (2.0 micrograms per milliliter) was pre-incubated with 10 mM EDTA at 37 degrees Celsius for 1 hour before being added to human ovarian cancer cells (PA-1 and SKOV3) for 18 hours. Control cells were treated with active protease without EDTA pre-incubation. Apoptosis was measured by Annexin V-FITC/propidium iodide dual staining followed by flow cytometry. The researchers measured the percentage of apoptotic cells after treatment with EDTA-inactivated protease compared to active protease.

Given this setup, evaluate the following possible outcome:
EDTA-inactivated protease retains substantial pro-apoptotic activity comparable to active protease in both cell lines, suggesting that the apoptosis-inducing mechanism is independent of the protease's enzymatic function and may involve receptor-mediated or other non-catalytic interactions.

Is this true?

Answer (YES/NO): NO